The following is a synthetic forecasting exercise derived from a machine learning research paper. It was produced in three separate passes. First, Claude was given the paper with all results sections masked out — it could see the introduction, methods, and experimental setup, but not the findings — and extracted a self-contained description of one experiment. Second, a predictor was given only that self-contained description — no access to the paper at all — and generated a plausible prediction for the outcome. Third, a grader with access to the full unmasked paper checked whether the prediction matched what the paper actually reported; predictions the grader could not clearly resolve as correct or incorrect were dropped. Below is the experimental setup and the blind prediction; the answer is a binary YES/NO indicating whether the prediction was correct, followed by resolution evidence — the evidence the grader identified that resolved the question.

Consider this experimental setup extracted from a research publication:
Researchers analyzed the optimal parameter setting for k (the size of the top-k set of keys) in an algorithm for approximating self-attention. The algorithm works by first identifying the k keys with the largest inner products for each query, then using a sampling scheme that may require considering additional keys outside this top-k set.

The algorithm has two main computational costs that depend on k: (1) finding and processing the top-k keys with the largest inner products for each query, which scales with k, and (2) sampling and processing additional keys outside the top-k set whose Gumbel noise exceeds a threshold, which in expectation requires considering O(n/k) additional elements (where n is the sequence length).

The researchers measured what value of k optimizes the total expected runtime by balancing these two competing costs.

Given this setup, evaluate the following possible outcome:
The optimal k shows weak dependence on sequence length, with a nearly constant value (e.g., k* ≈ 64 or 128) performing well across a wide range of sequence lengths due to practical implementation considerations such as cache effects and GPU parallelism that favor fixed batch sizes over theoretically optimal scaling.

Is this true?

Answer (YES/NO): NO